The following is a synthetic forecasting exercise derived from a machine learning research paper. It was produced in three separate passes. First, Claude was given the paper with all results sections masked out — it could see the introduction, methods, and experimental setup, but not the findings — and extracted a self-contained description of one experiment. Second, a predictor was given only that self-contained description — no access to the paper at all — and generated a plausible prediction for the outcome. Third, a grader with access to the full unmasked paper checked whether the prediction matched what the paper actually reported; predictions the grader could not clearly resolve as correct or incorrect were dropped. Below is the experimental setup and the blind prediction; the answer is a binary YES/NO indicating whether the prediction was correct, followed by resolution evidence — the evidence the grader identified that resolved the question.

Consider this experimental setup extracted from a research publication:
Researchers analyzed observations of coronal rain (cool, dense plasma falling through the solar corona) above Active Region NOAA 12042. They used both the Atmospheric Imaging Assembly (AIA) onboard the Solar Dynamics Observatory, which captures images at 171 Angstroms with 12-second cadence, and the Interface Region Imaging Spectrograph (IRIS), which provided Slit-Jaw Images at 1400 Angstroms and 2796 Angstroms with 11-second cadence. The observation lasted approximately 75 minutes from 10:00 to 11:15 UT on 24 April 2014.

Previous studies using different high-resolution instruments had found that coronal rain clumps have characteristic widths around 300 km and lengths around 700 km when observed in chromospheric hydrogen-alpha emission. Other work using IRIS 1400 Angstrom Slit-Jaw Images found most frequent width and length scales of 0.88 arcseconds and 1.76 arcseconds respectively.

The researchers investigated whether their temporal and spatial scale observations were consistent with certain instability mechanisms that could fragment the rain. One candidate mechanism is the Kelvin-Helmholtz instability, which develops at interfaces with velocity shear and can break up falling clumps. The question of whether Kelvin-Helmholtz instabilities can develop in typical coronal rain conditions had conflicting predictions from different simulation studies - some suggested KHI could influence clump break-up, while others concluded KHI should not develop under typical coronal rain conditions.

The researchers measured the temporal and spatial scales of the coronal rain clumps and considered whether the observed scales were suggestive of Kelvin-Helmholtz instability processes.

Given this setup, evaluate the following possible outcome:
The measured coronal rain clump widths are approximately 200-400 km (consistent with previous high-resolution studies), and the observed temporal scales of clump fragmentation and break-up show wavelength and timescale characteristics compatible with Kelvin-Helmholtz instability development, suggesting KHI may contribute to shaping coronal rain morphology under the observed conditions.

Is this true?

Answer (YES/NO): NO